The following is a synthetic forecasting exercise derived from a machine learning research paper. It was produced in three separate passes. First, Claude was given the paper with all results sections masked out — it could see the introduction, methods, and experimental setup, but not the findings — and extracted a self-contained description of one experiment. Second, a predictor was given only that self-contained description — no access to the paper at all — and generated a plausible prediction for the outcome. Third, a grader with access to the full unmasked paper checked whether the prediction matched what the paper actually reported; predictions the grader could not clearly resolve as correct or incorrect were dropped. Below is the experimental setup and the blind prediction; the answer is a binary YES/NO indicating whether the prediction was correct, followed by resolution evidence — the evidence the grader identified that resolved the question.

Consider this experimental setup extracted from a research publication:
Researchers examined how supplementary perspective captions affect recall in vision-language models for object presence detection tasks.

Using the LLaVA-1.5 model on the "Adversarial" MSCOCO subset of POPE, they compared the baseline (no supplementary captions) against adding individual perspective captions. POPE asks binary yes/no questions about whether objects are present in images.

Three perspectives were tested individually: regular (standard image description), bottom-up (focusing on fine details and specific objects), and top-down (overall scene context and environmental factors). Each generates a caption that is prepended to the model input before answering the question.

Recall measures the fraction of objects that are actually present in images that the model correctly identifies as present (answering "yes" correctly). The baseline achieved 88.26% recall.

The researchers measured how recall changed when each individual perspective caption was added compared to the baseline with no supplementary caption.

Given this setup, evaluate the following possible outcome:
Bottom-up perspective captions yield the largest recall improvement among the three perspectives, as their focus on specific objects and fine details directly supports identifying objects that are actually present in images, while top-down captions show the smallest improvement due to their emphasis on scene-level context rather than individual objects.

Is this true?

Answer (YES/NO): NO